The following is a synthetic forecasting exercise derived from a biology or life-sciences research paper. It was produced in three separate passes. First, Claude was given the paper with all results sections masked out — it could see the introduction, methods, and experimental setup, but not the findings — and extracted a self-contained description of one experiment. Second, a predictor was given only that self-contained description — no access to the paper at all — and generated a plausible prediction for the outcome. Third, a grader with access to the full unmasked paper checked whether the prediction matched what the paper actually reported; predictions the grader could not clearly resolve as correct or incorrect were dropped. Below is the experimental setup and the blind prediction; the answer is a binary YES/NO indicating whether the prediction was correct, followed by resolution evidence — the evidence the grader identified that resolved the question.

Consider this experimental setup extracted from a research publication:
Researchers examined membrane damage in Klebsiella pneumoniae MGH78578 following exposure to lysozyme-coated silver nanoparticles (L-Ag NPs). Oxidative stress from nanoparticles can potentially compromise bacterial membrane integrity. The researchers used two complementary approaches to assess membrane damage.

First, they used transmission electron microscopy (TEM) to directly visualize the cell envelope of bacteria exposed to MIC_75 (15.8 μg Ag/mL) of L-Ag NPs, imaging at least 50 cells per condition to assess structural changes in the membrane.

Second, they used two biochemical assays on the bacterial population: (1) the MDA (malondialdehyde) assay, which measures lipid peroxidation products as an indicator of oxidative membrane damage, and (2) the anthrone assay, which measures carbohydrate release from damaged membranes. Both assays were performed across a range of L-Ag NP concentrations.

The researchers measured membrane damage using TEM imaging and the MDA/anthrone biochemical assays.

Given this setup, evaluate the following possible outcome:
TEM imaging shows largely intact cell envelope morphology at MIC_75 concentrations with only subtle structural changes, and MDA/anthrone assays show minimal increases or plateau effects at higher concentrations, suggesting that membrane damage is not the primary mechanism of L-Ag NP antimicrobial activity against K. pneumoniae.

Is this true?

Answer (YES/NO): NO